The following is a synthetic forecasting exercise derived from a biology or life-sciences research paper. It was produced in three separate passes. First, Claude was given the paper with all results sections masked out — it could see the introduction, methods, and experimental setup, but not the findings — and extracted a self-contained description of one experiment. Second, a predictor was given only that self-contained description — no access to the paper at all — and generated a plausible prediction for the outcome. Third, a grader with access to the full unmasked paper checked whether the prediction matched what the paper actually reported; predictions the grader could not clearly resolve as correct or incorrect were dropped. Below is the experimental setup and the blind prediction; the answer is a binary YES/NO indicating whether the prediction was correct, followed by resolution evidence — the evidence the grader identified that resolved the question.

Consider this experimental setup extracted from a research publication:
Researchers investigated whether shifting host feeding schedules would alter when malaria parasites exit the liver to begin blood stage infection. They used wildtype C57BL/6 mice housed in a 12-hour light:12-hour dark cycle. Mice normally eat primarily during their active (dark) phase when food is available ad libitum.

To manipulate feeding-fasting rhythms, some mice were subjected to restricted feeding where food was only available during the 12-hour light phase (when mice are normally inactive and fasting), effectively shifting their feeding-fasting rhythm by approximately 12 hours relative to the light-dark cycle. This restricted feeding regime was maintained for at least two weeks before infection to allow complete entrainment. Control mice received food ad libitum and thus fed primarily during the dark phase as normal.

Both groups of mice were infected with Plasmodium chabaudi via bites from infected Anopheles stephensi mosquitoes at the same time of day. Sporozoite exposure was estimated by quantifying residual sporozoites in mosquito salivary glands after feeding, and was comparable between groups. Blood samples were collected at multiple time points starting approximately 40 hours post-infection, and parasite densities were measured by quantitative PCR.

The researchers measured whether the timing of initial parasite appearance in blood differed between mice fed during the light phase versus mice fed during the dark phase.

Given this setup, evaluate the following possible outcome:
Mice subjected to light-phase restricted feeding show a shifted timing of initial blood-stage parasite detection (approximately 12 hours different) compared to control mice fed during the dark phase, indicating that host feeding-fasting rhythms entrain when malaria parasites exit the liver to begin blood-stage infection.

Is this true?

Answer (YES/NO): YES